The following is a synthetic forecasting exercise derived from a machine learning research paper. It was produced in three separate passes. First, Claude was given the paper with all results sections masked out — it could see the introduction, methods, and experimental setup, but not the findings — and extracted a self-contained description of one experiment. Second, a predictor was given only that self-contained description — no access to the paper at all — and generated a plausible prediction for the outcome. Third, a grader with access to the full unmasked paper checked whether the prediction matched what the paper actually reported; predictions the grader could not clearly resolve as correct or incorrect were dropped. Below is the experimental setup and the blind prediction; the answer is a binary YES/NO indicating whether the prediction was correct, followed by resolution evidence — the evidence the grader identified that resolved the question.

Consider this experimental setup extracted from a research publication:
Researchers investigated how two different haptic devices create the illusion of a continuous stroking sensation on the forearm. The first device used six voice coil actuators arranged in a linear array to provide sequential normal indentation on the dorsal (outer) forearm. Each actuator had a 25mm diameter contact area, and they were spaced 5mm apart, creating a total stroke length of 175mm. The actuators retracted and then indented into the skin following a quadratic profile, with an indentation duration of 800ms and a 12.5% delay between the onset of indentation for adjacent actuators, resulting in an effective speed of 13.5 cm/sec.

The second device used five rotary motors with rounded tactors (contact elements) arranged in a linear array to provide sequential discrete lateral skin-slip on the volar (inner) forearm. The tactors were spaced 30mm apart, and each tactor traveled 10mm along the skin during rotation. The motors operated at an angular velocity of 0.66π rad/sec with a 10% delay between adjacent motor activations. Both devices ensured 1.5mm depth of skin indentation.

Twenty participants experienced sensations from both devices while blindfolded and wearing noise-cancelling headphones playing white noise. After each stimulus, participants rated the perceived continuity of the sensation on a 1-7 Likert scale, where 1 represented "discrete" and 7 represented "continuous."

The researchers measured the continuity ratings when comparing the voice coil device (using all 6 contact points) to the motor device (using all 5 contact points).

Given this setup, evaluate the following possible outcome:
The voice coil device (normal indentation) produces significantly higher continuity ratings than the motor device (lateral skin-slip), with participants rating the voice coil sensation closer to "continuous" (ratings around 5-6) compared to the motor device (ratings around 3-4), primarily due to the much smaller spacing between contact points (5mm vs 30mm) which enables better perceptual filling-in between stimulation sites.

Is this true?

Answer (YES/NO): NO